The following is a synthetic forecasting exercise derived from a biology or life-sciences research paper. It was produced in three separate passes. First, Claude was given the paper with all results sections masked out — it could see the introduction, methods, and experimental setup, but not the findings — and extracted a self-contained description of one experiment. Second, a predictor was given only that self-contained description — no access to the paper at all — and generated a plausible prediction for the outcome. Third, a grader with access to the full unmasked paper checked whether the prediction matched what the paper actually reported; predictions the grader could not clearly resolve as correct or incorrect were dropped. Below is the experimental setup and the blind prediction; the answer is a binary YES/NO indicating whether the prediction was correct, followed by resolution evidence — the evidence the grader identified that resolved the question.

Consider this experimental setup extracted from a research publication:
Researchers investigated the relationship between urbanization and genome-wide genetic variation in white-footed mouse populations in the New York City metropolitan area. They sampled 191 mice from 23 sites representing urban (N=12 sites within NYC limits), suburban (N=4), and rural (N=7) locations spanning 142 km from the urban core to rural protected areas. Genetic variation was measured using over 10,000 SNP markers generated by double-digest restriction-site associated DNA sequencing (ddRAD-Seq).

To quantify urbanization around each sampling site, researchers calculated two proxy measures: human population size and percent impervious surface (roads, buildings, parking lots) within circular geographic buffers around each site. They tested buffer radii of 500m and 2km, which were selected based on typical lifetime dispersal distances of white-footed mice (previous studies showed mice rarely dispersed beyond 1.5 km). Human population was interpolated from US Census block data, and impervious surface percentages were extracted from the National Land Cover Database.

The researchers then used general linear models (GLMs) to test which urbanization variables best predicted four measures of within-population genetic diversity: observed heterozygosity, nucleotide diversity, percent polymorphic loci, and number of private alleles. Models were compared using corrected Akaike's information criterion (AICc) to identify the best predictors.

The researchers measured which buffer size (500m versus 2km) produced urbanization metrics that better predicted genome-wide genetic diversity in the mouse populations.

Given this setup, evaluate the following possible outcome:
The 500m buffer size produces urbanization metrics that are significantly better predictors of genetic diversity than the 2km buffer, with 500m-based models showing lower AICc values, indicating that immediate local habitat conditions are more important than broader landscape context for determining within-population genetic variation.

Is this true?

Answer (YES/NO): NO